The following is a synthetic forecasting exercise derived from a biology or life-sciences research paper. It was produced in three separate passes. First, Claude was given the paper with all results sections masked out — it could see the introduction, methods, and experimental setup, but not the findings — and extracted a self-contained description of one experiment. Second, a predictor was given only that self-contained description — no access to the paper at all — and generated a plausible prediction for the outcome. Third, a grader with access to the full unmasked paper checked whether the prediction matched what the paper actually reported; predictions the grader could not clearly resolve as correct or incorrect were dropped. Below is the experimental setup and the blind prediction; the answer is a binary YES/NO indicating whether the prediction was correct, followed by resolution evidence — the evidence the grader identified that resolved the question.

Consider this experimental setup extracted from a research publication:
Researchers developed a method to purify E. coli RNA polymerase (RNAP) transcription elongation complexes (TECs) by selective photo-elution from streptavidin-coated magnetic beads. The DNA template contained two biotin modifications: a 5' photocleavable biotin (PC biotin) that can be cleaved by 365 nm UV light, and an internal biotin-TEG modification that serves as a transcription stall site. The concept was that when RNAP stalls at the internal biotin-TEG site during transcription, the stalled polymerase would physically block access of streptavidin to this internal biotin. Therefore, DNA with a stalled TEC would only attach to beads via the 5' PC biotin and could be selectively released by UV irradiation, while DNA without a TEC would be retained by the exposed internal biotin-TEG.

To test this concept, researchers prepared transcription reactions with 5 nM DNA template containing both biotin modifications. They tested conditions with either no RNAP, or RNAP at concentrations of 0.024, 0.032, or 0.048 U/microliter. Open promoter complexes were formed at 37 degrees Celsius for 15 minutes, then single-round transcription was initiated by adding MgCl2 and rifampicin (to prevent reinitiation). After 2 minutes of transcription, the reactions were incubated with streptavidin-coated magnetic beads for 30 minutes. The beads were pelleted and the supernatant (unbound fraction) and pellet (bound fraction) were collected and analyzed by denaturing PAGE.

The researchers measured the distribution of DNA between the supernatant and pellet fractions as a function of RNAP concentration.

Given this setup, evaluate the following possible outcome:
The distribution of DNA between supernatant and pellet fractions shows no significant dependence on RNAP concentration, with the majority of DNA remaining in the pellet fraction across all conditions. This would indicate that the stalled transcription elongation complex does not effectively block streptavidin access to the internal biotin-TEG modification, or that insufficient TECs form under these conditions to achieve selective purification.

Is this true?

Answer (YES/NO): NO